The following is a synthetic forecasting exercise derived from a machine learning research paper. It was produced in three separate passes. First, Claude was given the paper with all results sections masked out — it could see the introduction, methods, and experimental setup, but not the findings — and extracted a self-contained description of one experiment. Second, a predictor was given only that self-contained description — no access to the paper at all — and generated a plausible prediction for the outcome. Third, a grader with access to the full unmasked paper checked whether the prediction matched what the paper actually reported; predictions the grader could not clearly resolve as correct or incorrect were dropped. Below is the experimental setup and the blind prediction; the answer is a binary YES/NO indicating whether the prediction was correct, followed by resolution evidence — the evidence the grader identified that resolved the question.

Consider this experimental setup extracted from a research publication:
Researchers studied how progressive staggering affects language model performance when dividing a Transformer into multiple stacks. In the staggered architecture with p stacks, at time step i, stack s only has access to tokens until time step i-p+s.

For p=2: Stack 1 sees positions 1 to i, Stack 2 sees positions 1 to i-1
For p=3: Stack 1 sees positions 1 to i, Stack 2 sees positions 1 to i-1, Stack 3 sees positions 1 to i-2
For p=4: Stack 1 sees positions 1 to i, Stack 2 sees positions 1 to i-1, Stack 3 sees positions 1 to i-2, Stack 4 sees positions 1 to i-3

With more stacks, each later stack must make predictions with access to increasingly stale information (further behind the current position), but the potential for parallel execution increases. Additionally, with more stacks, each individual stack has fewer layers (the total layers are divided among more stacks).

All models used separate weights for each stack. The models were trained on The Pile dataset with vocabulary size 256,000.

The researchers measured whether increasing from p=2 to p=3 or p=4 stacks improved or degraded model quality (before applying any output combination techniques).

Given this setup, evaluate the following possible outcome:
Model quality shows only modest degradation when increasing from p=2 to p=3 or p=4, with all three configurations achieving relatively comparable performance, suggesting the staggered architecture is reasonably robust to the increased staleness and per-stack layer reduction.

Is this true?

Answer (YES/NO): NO